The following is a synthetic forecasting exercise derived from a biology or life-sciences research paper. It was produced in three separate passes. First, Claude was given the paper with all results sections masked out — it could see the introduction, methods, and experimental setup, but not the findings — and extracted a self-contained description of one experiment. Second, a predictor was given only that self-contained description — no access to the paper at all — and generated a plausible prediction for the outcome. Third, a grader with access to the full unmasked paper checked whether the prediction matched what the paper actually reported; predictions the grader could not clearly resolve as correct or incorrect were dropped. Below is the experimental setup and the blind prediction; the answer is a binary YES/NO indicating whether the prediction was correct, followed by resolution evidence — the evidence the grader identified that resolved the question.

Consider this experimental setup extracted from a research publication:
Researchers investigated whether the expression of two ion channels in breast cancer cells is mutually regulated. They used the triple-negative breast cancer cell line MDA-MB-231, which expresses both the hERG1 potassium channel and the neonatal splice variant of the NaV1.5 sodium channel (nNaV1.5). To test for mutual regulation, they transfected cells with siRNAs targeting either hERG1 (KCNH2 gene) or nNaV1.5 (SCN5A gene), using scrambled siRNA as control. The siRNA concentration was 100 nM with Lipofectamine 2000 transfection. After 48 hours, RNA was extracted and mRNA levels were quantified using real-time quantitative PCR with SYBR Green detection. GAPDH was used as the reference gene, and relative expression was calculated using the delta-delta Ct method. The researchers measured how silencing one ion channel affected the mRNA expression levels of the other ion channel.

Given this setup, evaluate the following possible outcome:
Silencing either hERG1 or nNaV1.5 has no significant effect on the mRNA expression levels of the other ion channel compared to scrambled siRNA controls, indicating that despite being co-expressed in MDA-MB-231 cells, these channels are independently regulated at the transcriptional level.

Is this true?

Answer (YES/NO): NO